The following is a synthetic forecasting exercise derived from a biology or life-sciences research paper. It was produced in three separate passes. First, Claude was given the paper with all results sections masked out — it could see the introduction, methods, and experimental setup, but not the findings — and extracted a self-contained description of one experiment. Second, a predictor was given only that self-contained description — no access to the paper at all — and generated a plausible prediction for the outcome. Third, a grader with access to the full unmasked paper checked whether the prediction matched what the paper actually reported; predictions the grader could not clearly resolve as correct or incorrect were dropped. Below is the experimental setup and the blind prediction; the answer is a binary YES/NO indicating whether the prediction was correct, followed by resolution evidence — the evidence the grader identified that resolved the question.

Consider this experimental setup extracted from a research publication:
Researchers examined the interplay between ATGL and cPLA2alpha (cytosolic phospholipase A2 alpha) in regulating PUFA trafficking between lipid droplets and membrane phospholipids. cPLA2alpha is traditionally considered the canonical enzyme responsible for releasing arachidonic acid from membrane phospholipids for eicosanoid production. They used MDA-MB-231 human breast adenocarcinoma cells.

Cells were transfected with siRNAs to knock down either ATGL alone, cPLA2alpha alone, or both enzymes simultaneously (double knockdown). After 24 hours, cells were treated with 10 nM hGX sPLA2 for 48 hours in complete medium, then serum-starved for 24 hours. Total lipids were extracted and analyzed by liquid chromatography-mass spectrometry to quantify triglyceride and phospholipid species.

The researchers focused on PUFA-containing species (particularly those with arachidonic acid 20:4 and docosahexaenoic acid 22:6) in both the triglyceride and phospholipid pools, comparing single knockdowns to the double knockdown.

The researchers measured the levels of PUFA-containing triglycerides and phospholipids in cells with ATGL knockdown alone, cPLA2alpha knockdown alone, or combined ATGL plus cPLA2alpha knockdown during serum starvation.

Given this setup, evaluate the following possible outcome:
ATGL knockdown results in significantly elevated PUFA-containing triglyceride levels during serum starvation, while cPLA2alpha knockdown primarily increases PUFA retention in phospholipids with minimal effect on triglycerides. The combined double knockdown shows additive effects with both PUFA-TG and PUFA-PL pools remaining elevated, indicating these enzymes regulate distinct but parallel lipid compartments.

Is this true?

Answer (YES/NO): NO